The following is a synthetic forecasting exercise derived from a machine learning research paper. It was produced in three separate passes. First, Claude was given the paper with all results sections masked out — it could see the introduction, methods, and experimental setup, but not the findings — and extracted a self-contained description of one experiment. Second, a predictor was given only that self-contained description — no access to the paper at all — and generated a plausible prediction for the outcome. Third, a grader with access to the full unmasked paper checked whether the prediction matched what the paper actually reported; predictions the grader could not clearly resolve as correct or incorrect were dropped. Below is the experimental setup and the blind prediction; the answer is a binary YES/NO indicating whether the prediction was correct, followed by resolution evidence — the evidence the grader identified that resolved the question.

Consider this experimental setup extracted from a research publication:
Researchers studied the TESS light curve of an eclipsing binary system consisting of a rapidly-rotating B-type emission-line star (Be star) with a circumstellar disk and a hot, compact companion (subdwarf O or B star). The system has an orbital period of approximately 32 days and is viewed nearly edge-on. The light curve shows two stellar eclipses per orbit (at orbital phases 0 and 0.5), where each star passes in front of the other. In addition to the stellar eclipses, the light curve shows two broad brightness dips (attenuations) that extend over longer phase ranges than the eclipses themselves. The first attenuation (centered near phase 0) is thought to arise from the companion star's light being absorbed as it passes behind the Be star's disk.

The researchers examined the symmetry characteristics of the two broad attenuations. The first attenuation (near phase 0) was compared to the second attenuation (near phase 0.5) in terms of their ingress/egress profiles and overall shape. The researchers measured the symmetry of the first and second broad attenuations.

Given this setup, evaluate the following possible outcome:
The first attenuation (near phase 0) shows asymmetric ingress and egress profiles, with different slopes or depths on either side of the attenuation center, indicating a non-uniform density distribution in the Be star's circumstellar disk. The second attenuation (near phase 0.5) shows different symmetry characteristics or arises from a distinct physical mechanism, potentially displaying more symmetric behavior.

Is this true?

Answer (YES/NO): YES